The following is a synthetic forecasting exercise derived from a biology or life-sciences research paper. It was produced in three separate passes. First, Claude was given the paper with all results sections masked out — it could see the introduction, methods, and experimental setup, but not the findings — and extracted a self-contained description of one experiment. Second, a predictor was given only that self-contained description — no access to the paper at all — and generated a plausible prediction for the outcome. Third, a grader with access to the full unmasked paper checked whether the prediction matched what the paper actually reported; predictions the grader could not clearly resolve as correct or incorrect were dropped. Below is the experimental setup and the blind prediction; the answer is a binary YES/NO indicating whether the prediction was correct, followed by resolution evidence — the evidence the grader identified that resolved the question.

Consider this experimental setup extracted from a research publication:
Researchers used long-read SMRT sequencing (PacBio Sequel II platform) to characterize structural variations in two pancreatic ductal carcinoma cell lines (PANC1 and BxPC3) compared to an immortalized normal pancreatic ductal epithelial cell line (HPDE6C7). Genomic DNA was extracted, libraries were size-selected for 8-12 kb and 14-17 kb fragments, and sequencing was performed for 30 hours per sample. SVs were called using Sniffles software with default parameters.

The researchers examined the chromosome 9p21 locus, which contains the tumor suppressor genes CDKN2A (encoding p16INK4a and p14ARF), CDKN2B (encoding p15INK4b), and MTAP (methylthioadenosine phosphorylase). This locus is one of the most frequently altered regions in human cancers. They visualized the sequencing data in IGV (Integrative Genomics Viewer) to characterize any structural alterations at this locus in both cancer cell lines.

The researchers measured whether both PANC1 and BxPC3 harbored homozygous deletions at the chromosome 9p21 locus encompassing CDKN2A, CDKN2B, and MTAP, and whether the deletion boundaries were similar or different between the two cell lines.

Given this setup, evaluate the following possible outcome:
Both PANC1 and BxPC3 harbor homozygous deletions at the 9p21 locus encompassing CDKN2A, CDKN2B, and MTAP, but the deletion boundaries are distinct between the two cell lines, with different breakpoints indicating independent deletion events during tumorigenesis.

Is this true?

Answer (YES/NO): YES